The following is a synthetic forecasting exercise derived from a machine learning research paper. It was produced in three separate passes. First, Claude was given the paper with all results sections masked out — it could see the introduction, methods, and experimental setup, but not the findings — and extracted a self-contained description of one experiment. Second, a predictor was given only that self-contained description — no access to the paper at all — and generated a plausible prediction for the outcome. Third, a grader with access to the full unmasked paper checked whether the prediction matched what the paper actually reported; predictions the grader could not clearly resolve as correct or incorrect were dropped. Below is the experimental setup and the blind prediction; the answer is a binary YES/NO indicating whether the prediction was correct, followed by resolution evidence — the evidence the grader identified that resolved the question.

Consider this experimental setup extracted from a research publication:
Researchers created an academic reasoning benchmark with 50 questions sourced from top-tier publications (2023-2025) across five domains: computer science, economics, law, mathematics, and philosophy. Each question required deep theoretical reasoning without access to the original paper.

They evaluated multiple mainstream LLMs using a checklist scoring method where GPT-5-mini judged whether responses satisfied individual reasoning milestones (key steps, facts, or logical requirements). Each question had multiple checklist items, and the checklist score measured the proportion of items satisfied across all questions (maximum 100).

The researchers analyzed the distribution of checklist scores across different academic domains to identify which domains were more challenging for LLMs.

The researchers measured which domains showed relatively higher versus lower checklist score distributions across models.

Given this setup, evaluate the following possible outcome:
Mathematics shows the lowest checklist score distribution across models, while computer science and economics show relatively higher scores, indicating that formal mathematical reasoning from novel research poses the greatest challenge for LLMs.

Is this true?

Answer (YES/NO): NO